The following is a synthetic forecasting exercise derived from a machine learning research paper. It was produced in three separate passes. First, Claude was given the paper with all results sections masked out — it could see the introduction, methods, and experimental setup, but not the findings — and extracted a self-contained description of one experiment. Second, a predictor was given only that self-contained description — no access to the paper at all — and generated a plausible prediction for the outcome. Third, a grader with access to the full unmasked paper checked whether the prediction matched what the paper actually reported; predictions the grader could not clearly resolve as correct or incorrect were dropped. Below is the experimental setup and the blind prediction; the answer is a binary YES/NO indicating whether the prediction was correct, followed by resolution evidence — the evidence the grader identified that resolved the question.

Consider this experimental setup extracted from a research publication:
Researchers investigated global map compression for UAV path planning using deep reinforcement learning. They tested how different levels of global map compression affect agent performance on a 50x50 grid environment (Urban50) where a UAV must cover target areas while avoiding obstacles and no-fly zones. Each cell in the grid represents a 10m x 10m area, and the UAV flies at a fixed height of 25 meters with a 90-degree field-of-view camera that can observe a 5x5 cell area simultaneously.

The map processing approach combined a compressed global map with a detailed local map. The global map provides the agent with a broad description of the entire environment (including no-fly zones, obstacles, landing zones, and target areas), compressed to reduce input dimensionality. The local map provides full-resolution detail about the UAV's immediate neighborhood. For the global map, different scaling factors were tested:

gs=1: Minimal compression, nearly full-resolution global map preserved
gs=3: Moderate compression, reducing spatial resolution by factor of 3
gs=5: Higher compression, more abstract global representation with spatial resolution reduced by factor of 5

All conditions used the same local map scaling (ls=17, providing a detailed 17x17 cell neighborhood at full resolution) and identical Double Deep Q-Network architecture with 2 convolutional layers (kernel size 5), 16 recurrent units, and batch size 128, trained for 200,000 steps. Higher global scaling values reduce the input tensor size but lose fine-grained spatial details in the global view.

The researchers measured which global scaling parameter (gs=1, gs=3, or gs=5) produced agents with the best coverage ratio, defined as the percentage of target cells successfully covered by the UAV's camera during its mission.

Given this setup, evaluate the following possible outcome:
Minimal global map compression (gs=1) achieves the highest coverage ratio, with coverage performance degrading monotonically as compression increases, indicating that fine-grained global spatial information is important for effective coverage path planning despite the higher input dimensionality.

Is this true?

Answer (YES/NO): NO